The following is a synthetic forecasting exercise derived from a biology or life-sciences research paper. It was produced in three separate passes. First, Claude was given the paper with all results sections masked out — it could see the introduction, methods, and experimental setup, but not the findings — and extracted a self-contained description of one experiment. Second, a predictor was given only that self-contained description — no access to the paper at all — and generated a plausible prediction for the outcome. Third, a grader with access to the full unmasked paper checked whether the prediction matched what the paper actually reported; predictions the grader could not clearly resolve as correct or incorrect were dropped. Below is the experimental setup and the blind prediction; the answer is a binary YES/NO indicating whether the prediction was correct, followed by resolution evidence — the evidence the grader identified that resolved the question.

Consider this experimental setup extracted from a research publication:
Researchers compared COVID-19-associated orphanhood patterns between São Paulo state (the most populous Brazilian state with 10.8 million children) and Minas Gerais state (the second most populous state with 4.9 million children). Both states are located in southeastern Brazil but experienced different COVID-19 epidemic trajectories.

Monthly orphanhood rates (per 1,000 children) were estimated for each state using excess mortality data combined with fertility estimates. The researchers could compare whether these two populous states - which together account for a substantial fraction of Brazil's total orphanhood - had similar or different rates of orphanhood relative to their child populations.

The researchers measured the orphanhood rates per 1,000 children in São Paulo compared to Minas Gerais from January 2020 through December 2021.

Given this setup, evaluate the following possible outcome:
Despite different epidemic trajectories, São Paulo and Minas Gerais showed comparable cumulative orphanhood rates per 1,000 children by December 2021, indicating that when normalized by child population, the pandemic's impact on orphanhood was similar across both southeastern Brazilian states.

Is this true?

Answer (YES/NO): NO